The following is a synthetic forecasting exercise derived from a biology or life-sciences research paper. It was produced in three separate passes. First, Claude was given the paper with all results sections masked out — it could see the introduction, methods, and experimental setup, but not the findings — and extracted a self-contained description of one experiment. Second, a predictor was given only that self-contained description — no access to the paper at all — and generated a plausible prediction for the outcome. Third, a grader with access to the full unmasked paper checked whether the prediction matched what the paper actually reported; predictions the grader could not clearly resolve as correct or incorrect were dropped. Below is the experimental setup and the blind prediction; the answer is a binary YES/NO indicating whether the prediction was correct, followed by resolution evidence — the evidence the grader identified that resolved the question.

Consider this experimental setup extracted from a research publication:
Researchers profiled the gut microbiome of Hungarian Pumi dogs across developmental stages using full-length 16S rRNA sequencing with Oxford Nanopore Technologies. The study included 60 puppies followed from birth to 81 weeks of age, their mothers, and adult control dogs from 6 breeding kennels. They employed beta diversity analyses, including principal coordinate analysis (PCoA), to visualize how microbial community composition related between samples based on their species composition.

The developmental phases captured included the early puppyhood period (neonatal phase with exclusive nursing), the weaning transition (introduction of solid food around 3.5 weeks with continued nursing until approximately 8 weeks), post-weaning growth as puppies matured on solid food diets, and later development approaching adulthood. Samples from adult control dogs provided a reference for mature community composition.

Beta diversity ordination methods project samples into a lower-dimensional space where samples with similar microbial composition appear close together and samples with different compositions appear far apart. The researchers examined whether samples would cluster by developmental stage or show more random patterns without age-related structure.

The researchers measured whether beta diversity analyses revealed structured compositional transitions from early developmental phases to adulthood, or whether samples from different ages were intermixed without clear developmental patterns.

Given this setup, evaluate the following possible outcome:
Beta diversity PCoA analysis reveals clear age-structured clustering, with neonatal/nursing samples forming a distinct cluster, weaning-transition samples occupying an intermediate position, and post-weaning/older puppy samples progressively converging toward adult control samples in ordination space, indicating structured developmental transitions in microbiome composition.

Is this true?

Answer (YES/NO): NO